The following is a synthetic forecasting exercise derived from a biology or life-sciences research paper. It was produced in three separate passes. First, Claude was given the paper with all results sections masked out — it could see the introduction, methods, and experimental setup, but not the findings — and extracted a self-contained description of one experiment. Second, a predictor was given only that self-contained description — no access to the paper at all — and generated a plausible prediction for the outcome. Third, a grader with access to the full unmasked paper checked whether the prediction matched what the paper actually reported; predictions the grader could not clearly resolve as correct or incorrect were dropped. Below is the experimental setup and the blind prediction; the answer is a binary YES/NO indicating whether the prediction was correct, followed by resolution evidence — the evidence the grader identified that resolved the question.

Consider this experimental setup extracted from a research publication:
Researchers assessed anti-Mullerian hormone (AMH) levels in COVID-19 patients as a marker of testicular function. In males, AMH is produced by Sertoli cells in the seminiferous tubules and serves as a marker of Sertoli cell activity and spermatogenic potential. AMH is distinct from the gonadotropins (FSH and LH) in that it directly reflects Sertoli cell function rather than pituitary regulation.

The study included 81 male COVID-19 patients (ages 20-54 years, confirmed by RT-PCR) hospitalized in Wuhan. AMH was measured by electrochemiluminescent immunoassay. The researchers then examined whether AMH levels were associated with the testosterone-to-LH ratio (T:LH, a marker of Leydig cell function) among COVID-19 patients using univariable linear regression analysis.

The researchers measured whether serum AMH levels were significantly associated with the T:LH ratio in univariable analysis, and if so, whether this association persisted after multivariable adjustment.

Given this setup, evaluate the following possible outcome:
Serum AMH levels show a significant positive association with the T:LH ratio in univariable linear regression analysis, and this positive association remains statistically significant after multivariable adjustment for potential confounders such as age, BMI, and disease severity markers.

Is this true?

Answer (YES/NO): NO